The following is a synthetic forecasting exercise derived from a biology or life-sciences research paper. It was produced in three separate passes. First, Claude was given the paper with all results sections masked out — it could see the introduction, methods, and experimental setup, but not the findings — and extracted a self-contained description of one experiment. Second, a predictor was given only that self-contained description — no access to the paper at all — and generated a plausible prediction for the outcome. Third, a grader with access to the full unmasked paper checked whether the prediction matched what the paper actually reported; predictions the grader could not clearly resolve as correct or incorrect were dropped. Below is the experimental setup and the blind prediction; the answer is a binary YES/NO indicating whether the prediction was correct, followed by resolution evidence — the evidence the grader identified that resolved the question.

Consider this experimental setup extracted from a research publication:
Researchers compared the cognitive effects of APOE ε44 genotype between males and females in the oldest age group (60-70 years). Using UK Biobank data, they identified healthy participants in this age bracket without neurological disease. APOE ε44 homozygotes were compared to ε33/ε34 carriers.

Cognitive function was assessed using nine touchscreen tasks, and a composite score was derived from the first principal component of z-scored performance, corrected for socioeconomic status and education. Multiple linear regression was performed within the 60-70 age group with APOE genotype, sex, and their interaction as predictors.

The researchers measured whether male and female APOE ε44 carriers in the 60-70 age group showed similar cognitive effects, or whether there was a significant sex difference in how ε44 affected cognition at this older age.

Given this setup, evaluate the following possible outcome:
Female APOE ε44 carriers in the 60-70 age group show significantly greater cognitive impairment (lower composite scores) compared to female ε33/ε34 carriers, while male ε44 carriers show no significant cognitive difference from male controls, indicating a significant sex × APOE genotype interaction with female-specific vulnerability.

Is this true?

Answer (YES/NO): NO